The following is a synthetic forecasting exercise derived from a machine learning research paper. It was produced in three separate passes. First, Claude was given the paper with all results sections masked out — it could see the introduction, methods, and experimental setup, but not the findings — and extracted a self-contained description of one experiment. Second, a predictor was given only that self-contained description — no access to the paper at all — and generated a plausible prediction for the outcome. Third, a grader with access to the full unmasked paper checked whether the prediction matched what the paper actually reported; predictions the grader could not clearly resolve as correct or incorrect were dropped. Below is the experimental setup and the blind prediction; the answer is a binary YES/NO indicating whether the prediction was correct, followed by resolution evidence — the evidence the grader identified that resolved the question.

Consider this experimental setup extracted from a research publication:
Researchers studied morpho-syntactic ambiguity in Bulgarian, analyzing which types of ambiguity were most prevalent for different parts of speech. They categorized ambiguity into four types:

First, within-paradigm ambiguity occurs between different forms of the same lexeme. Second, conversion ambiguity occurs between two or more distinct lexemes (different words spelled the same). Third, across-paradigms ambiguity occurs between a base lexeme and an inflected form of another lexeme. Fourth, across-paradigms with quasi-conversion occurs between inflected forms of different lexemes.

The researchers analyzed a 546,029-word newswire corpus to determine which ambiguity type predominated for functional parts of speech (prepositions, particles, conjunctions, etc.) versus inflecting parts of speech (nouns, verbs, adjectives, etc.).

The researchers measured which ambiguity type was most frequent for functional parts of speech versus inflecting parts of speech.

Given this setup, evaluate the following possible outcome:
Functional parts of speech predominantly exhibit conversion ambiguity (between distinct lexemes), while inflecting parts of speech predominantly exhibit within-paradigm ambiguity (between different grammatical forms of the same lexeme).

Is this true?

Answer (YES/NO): NO